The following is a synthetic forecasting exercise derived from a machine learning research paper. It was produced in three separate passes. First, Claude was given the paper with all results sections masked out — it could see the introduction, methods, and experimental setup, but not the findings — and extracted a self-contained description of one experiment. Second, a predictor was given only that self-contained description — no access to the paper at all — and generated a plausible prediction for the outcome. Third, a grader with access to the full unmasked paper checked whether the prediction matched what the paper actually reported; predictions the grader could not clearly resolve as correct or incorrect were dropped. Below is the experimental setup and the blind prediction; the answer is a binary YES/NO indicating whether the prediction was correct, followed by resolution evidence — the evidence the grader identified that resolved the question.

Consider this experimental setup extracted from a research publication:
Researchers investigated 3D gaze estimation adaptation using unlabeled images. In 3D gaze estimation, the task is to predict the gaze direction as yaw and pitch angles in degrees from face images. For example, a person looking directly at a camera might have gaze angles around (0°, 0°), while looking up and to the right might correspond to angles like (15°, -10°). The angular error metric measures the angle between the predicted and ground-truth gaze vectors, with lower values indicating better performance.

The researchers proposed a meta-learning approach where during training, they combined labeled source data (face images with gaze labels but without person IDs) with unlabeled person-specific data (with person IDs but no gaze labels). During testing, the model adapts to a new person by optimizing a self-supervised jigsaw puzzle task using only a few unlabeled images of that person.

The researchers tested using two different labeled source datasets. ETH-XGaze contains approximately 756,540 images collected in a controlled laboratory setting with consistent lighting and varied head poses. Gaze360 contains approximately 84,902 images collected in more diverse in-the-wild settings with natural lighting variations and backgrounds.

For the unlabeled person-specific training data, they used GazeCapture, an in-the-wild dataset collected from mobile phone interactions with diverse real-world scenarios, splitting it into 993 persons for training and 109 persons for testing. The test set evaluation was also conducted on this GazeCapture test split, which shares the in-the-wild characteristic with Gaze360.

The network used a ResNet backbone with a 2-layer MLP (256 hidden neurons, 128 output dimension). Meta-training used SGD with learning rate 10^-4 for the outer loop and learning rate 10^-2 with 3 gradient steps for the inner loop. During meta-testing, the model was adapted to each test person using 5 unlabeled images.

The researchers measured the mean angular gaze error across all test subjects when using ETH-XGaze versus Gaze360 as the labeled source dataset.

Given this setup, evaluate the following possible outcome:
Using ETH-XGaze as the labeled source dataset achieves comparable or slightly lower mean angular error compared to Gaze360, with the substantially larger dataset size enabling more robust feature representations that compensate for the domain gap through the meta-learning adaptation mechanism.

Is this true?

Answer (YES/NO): NO